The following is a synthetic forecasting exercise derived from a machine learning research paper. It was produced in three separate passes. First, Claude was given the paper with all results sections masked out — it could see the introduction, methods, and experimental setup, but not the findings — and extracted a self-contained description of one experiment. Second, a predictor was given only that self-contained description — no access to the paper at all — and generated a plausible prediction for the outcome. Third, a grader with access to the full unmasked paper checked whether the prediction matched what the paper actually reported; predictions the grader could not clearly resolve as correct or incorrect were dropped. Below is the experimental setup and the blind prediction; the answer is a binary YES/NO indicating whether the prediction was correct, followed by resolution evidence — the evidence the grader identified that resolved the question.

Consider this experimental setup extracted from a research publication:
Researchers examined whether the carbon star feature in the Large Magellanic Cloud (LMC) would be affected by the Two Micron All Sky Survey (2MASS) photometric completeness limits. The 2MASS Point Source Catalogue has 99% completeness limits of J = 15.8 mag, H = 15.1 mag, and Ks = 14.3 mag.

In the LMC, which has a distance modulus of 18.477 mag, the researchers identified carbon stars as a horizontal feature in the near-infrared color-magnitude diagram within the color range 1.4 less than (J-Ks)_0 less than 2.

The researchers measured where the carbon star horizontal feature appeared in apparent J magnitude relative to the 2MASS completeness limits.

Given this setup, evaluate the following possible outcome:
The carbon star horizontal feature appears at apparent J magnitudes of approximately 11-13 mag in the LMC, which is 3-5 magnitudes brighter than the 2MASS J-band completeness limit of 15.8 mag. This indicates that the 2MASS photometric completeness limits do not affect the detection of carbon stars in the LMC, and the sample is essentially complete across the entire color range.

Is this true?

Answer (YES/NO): YES